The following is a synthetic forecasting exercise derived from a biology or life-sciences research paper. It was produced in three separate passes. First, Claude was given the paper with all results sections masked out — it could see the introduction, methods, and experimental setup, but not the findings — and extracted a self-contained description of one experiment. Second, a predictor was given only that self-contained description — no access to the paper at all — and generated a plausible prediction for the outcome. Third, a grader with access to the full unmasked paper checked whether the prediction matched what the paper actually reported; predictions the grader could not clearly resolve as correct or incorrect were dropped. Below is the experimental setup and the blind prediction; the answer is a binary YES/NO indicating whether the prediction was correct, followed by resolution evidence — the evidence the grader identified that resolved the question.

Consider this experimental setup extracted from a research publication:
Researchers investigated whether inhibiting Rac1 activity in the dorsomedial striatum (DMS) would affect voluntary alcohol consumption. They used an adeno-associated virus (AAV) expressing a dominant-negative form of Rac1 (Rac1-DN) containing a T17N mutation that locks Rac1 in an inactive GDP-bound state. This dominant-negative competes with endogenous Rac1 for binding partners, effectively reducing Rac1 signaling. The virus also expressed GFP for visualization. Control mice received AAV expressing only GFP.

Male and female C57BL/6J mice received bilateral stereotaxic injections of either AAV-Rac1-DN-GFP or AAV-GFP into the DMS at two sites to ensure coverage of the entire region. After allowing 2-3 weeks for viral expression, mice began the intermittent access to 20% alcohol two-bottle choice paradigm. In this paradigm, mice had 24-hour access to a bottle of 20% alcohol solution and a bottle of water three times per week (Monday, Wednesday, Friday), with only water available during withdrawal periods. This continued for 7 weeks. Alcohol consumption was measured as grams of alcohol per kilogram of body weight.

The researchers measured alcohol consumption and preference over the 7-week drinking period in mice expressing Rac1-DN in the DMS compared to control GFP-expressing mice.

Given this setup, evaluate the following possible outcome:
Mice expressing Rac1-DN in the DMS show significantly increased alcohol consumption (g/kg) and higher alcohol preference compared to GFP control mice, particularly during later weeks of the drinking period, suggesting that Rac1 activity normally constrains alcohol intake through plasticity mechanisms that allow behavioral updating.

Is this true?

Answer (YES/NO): NO